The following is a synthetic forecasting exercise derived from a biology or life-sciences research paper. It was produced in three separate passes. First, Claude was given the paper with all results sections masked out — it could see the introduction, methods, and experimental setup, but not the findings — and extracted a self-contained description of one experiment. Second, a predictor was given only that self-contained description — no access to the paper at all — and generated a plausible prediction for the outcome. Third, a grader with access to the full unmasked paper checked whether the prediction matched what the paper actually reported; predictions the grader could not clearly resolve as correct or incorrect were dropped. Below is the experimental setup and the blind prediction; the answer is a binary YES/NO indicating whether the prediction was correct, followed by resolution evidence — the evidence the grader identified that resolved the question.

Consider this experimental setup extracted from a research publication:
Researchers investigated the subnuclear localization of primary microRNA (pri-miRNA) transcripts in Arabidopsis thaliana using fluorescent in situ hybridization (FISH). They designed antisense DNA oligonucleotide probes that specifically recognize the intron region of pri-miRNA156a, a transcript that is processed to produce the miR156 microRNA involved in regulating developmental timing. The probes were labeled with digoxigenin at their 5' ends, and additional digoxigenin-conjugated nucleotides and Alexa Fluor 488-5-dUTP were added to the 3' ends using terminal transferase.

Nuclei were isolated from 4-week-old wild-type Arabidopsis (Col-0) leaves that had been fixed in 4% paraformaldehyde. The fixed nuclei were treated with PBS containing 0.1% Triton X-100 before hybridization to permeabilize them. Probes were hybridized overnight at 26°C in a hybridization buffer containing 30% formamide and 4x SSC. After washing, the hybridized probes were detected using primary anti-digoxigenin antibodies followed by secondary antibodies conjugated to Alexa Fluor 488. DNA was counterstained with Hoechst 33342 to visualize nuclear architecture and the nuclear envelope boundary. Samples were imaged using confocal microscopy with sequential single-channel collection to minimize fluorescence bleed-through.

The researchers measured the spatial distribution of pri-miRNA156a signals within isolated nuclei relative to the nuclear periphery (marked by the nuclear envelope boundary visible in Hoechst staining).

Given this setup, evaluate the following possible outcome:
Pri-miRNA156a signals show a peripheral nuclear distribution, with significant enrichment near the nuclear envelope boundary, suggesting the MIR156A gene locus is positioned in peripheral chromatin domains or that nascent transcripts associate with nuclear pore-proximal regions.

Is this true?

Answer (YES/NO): YES